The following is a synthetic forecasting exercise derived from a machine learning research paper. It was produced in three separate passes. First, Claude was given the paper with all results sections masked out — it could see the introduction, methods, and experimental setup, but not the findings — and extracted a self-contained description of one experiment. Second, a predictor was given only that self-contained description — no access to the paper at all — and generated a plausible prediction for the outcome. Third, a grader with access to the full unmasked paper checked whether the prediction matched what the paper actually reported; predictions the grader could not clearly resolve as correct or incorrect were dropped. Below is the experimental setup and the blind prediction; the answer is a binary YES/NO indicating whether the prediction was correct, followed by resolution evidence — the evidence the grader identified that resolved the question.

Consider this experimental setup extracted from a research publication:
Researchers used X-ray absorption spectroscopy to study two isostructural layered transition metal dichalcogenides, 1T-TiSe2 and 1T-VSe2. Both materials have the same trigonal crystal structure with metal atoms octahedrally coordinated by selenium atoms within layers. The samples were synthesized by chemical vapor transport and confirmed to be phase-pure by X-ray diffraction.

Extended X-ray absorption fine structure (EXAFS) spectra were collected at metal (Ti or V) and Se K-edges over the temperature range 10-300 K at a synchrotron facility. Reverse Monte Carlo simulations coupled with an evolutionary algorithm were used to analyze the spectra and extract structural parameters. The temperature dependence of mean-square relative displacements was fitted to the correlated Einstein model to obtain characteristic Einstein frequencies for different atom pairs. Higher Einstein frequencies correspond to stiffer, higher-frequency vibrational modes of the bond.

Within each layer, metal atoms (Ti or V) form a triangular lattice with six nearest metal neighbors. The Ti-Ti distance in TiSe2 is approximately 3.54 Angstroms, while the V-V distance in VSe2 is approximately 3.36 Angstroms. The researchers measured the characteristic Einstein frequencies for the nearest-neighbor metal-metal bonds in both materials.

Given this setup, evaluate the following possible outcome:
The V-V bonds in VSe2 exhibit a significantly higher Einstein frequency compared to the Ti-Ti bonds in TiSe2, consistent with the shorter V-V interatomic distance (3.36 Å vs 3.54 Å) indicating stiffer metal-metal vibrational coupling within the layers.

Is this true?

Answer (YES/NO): NO